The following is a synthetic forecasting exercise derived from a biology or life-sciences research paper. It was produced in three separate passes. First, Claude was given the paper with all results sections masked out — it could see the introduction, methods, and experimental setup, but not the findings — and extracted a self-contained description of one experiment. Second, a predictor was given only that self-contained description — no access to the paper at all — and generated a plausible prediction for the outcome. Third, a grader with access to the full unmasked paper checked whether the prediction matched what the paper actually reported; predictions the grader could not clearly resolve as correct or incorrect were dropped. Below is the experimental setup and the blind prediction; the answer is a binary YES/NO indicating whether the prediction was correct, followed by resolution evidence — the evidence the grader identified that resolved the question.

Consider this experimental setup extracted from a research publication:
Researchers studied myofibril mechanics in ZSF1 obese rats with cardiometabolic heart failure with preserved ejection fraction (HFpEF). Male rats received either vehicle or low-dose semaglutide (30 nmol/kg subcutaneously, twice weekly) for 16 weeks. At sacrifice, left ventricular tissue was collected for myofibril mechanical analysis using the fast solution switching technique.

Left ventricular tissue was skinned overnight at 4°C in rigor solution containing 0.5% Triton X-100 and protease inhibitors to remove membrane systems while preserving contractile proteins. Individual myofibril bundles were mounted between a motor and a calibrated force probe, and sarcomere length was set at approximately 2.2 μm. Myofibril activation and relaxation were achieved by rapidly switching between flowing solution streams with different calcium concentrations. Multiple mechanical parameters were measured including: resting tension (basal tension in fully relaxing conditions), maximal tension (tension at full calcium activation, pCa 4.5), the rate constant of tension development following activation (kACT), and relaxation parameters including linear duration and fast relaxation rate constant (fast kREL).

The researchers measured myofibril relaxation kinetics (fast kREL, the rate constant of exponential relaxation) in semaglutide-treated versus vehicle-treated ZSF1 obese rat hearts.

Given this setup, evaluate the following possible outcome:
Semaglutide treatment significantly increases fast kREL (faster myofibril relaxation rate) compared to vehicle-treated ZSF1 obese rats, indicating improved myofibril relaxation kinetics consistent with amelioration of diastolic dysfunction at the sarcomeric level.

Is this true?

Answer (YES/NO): NO